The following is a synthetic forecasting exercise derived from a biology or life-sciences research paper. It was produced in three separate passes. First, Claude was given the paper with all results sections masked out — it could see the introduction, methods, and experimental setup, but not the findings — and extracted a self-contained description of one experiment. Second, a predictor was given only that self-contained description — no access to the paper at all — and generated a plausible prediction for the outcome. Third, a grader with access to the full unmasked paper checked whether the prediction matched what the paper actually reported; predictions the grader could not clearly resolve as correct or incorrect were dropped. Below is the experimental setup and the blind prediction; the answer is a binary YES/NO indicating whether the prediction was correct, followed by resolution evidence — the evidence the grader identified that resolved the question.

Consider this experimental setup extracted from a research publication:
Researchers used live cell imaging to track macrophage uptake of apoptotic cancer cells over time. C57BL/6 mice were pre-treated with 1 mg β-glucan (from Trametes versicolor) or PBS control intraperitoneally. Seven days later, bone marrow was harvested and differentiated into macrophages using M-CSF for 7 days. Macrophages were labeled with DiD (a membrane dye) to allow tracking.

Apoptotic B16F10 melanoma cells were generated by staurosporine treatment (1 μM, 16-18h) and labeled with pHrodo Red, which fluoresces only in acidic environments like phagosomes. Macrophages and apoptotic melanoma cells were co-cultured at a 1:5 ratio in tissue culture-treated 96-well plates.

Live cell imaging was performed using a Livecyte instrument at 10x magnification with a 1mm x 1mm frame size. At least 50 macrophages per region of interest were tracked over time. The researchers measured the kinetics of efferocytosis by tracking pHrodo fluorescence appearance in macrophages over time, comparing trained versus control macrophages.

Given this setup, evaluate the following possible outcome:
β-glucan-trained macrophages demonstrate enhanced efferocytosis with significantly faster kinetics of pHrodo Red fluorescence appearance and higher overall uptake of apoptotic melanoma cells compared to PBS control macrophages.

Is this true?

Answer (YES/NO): NO